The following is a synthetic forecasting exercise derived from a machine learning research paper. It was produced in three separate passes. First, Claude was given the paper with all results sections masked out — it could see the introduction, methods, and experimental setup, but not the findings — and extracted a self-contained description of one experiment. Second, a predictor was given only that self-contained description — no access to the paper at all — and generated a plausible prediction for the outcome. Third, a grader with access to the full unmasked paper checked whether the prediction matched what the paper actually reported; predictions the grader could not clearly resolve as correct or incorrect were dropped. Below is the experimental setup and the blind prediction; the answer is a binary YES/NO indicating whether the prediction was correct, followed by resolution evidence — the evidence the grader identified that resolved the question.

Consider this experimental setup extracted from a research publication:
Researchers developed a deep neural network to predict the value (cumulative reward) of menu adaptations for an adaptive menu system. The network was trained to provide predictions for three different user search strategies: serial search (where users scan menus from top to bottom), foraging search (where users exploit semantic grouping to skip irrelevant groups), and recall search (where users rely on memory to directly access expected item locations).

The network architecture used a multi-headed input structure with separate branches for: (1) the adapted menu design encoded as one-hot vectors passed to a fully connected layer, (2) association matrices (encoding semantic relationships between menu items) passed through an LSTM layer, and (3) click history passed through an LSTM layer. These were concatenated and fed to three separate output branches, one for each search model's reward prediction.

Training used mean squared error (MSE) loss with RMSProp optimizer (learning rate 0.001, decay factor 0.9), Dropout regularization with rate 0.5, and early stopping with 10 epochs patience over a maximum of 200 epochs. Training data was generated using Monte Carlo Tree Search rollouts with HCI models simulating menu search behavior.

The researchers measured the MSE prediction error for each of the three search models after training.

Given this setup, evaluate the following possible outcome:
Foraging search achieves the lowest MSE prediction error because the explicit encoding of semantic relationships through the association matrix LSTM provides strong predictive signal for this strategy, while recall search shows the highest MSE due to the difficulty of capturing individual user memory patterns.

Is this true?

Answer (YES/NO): NO